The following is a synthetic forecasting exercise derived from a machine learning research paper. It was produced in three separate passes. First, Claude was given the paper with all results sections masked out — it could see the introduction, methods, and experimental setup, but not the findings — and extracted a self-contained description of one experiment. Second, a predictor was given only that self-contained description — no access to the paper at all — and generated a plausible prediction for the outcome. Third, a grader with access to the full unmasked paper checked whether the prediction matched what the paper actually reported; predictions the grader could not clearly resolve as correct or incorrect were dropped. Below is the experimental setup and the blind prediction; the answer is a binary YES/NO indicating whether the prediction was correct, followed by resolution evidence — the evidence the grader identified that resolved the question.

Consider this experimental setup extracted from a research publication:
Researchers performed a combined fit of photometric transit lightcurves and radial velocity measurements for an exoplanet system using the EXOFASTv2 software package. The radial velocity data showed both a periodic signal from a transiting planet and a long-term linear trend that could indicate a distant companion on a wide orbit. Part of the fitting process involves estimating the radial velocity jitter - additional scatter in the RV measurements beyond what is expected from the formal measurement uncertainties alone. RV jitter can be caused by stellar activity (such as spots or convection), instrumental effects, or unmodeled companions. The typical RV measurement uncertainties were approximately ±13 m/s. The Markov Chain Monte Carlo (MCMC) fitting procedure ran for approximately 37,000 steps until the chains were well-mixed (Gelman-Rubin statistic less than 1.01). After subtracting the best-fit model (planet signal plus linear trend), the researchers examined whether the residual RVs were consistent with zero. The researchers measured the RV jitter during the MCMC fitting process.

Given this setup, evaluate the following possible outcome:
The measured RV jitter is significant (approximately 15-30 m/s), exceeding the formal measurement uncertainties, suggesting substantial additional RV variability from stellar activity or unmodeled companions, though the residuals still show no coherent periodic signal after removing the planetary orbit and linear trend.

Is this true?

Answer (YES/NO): NO